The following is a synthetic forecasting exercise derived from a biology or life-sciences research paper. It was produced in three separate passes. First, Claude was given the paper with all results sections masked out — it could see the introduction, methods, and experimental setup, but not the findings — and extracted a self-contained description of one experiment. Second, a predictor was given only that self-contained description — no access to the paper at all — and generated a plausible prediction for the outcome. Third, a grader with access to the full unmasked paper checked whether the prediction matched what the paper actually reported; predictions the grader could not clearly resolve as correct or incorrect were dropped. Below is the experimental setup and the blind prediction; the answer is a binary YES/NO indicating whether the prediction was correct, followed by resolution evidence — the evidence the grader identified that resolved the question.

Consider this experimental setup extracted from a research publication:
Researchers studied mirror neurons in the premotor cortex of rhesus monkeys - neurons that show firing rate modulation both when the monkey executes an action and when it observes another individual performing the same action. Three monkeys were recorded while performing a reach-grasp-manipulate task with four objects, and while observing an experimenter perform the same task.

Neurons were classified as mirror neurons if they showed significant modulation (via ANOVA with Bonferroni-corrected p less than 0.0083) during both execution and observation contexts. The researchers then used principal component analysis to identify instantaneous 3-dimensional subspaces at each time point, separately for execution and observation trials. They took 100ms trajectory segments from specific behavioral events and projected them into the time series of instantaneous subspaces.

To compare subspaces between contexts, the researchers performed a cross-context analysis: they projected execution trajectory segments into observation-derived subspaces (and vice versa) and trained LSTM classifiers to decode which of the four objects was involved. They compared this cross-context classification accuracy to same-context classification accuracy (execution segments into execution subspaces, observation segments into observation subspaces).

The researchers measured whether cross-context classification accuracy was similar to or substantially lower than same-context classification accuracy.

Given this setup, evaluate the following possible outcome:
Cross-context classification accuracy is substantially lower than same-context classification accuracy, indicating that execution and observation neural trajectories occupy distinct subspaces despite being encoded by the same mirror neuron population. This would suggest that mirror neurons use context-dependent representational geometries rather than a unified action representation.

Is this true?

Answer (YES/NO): YES